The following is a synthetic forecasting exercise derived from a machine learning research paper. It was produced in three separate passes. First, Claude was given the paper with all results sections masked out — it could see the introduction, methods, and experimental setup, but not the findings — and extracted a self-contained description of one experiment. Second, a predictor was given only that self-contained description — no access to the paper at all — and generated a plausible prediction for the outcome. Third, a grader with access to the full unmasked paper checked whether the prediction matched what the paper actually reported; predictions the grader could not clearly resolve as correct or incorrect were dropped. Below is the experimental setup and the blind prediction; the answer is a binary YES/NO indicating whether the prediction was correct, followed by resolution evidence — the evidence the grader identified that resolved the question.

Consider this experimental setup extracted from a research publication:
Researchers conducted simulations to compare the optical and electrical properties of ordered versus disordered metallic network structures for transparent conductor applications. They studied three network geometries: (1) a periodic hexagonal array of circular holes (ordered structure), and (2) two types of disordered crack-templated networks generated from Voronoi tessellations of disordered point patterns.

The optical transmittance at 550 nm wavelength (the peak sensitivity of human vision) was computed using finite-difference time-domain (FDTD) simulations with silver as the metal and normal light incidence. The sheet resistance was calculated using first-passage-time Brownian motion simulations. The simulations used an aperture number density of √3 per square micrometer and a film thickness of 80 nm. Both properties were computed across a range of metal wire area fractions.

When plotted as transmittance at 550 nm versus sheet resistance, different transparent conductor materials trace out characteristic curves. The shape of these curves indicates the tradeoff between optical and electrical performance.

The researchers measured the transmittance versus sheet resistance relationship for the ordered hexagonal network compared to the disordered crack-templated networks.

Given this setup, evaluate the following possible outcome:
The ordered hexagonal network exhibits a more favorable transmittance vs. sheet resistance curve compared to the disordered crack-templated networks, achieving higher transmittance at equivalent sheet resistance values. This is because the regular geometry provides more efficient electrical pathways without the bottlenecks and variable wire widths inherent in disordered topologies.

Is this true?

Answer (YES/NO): NO